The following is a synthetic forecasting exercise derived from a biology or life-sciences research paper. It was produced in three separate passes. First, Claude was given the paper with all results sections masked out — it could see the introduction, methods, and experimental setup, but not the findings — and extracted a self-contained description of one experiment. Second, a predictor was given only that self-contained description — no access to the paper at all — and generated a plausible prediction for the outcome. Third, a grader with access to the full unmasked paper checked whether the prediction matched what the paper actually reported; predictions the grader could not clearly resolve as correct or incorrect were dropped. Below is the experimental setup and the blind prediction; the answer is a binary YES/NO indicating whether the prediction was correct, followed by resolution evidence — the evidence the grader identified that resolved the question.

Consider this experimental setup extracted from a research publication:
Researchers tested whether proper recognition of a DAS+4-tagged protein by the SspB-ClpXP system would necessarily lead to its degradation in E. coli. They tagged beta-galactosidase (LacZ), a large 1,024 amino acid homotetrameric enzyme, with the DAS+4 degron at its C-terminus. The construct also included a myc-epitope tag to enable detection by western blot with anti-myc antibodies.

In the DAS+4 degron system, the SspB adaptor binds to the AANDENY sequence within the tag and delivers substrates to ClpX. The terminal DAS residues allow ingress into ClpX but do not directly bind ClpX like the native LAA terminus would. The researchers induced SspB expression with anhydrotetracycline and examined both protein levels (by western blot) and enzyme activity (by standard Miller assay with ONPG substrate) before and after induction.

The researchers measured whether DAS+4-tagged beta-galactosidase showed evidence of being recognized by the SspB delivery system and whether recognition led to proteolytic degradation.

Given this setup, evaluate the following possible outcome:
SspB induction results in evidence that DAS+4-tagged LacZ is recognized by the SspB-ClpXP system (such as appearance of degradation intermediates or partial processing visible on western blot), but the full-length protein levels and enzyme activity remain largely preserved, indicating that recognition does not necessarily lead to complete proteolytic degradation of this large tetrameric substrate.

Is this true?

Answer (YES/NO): YES